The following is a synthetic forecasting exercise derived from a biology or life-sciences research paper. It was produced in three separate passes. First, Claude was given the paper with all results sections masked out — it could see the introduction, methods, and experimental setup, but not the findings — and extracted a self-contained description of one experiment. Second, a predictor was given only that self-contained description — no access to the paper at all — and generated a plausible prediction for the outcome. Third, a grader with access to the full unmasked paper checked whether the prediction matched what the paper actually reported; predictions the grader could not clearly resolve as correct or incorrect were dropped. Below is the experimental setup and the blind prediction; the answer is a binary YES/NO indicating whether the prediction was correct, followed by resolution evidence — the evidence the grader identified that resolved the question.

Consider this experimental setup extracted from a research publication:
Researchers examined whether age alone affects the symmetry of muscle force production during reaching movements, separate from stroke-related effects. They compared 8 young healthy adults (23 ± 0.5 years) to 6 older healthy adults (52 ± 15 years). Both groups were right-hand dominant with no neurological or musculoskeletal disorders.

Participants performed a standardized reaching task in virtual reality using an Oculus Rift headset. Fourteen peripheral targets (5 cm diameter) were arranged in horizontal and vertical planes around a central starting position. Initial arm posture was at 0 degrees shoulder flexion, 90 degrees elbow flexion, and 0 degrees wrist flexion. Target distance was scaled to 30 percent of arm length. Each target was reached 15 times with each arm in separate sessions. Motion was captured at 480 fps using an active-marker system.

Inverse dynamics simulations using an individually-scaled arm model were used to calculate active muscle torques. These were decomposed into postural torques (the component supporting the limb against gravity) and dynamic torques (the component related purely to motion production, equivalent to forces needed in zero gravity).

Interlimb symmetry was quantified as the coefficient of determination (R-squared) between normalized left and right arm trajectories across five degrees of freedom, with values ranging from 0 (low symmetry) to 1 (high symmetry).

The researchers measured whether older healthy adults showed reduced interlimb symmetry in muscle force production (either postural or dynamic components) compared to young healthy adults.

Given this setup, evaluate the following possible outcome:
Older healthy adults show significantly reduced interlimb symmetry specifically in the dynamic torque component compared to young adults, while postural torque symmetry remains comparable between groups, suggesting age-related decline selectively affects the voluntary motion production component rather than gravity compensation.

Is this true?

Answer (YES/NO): YES